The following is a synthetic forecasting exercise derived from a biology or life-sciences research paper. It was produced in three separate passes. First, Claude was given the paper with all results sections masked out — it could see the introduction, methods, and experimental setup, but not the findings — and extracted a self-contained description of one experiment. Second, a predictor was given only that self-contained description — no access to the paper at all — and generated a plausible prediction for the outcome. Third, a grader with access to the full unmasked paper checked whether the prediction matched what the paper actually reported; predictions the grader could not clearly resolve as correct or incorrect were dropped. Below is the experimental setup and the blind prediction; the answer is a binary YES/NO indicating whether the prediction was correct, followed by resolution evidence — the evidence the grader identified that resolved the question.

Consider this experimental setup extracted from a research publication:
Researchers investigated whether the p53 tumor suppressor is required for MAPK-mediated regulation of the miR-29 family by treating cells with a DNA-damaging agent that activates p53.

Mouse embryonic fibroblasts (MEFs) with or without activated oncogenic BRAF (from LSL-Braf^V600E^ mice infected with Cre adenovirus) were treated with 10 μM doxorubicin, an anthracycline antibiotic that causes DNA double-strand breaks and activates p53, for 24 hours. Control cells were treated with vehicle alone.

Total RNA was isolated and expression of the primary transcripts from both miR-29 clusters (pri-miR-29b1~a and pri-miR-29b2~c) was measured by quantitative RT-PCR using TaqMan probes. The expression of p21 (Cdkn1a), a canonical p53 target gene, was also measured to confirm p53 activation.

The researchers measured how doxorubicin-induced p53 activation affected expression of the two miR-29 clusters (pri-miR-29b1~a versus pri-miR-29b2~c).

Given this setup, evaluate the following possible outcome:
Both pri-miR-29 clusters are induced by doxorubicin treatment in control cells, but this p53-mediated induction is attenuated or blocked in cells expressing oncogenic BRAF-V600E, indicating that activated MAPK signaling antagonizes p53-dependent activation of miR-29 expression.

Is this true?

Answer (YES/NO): NO